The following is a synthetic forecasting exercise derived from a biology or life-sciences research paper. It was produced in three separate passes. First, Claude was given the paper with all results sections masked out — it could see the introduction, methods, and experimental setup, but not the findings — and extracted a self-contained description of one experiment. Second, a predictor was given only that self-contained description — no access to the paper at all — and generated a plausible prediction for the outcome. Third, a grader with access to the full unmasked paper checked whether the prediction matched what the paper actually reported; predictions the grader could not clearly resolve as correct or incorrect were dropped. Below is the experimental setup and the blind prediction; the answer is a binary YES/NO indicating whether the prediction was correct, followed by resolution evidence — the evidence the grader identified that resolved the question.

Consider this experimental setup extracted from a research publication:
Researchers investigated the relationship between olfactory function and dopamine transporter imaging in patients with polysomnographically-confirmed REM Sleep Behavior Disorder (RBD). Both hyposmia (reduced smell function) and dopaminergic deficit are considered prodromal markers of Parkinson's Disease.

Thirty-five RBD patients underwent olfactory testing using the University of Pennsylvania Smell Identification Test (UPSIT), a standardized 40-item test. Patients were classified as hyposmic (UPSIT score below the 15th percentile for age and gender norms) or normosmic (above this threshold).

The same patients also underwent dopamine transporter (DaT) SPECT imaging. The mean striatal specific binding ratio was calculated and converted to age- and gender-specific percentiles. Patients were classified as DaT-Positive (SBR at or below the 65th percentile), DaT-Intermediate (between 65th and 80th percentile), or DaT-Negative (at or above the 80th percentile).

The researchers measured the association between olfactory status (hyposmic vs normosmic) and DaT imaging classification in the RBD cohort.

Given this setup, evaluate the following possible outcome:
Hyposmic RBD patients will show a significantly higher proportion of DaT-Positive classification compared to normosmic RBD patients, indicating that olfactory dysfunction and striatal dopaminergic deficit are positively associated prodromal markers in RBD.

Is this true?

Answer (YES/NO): YES